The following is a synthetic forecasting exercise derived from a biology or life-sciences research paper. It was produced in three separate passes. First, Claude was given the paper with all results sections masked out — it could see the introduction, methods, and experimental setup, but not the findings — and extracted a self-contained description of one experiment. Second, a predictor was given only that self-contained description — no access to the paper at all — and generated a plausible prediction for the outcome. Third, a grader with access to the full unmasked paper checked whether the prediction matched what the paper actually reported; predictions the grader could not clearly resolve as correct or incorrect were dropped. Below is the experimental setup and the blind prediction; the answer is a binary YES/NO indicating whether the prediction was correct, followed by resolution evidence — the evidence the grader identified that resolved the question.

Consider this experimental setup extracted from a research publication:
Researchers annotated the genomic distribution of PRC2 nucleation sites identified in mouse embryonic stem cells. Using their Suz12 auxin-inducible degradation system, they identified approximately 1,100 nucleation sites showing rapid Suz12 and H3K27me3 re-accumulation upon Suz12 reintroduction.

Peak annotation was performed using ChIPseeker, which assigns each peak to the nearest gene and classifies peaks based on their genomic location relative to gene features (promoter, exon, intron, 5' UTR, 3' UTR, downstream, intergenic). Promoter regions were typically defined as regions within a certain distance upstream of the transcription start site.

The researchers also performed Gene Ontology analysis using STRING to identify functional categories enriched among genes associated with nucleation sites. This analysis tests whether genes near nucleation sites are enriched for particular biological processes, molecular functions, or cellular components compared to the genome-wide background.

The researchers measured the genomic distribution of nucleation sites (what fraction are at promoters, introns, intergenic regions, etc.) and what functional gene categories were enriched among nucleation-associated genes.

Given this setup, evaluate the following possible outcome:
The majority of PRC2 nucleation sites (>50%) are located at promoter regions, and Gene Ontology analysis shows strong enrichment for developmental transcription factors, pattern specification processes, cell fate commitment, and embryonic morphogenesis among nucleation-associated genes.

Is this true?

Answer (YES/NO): YES